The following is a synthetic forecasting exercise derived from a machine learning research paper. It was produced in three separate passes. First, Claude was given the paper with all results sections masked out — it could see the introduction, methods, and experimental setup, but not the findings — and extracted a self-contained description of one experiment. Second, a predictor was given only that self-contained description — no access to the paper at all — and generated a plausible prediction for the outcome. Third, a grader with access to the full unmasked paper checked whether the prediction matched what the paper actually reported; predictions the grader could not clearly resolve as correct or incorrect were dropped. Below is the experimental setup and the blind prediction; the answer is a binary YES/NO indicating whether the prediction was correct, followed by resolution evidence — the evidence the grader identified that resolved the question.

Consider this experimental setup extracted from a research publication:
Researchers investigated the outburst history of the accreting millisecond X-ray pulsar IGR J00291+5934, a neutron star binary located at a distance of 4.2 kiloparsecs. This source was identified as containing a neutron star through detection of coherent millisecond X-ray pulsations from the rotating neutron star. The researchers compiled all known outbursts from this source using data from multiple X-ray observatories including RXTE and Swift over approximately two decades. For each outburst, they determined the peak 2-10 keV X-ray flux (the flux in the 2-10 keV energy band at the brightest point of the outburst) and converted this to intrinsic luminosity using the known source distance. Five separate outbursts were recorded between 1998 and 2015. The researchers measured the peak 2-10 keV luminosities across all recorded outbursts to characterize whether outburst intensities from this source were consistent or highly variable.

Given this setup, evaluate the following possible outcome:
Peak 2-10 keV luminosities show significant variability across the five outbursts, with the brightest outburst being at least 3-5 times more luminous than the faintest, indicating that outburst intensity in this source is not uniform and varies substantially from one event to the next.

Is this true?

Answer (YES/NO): NO